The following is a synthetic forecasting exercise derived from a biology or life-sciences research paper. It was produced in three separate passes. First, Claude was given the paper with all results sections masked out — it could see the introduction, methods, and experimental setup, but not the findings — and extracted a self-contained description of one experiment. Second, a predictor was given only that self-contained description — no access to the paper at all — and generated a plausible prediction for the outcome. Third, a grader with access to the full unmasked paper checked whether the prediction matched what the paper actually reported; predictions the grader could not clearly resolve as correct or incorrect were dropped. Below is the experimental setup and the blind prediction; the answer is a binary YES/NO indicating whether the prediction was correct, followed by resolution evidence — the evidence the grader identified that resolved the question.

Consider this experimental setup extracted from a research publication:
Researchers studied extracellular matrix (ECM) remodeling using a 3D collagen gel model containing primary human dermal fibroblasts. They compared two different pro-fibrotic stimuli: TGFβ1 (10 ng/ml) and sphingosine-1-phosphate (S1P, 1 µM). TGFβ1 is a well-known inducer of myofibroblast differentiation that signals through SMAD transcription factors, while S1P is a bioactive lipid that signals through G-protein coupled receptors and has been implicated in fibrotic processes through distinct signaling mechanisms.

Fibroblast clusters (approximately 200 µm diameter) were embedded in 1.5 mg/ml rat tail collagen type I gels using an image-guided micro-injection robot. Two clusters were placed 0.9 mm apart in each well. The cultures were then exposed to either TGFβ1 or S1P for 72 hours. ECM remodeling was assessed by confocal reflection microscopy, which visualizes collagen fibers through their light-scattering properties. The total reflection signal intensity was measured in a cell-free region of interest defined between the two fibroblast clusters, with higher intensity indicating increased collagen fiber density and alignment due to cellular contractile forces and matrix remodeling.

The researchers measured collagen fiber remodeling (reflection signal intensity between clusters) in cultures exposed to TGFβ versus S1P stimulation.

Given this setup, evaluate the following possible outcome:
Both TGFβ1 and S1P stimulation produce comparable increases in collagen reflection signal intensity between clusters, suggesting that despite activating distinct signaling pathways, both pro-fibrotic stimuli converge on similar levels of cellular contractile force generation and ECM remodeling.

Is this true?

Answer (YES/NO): YES